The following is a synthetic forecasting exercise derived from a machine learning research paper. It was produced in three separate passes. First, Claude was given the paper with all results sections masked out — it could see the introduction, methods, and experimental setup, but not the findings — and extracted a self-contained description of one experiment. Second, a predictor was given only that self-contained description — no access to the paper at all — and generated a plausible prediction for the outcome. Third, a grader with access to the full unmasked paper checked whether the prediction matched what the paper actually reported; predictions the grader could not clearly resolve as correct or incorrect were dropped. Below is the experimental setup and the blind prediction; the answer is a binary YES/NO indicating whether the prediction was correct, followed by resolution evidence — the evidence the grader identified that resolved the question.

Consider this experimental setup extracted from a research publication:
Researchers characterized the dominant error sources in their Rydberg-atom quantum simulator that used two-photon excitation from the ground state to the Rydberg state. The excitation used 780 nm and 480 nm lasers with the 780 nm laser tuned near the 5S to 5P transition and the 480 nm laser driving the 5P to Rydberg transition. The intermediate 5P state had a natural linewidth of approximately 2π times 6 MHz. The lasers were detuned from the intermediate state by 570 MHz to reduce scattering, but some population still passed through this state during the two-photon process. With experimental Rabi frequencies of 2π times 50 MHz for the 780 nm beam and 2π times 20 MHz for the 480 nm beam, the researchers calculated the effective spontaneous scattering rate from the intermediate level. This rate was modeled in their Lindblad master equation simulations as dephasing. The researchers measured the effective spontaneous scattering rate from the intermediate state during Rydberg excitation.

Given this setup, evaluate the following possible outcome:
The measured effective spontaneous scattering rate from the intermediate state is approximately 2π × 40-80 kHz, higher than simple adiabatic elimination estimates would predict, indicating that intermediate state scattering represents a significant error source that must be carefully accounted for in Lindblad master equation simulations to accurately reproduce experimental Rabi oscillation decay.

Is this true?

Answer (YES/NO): NO